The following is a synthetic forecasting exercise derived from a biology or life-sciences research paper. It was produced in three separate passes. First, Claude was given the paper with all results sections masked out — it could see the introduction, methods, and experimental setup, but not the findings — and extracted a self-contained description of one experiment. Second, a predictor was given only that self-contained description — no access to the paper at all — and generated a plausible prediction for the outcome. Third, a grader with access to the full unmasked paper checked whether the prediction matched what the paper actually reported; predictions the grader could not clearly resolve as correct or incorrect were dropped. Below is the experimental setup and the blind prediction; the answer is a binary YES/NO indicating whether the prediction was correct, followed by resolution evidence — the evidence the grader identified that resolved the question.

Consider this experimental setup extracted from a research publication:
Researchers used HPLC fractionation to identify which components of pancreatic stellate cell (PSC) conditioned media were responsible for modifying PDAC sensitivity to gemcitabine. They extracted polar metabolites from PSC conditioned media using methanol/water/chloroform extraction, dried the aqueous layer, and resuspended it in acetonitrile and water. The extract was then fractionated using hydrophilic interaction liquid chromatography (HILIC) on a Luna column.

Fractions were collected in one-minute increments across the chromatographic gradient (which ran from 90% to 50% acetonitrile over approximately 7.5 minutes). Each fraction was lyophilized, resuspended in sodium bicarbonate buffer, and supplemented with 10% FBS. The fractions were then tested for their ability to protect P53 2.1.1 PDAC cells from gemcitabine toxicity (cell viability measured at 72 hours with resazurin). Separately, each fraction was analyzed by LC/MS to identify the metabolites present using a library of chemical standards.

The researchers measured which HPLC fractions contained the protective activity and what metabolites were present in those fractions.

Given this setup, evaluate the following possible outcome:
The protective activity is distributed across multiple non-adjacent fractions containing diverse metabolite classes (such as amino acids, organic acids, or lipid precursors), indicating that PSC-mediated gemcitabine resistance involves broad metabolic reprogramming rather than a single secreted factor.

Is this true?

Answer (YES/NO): NO